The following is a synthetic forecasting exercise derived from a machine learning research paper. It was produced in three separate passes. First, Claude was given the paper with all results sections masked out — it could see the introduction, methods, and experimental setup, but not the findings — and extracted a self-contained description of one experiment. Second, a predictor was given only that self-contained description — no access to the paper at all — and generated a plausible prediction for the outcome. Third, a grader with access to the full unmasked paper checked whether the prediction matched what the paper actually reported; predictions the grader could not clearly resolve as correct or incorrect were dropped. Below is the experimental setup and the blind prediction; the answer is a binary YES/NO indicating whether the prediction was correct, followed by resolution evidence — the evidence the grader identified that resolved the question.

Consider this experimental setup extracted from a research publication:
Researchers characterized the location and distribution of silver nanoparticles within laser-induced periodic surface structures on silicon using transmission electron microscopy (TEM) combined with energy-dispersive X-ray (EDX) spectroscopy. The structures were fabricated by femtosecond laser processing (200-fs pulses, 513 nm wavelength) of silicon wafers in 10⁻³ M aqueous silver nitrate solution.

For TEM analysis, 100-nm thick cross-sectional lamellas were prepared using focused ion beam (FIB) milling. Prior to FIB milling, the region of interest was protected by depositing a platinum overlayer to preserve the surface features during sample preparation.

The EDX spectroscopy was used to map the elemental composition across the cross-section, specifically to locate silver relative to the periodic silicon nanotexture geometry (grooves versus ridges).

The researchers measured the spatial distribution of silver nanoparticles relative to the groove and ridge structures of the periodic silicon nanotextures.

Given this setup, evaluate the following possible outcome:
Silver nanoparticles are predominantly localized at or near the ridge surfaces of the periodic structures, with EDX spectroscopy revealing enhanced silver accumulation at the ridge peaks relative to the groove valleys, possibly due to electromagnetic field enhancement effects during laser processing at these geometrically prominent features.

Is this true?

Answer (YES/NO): NO